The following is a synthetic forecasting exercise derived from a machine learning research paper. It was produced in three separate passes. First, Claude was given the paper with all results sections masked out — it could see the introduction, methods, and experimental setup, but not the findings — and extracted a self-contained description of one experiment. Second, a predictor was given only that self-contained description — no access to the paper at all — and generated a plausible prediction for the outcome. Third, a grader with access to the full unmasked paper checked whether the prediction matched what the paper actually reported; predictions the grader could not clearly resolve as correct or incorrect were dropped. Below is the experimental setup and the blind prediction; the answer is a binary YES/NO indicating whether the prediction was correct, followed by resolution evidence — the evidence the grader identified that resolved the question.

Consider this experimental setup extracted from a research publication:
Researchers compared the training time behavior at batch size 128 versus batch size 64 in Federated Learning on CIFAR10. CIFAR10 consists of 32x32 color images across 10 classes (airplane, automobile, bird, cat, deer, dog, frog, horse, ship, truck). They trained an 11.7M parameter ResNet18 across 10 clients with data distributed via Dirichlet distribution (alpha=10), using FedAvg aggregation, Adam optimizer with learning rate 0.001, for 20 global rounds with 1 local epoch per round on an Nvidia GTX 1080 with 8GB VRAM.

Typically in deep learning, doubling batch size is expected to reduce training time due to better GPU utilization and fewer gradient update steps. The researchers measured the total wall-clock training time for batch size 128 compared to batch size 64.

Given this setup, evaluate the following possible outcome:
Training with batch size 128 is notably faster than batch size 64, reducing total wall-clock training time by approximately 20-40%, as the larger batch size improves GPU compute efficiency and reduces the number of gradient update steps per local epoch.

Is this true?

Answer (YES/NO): NO